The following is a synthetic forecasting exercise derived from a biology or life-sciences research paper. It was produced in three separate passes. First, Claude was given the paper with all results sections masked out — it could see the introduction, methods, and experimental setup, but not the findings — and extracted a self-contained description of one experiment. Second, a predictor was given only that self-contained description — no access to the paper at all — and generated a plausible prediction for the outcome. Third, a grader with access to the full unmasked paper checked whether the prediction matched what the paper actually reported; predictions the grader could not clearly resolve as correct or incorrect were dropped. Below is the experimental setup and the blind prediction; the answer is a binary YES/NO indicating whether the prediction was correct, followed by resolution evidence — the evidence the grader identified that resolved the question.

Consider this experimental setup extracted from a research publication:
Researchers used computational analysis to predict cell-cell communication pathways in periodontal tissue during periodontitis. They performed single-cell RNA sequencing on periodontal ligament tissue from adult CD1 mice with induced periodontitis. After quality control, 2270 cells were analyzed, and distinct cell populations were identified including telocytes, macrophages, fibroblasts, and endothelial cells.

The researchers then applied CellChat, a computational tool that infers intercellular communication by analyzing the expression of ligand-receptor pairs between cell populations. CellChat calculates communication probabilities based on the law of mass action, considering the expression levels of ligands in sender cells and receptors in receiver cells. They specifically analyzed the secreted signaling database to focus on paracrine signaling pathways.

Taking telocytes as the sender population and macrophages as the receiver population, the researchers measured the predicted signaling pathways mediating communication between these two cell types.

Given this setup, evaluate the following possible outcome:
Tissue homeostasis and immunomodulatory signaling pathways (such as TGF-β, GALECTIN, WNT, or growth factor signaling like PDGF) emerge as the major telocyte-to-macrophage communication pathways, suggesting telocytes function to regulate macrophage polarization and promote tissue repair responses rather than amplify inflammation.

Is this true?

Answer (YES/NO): YES